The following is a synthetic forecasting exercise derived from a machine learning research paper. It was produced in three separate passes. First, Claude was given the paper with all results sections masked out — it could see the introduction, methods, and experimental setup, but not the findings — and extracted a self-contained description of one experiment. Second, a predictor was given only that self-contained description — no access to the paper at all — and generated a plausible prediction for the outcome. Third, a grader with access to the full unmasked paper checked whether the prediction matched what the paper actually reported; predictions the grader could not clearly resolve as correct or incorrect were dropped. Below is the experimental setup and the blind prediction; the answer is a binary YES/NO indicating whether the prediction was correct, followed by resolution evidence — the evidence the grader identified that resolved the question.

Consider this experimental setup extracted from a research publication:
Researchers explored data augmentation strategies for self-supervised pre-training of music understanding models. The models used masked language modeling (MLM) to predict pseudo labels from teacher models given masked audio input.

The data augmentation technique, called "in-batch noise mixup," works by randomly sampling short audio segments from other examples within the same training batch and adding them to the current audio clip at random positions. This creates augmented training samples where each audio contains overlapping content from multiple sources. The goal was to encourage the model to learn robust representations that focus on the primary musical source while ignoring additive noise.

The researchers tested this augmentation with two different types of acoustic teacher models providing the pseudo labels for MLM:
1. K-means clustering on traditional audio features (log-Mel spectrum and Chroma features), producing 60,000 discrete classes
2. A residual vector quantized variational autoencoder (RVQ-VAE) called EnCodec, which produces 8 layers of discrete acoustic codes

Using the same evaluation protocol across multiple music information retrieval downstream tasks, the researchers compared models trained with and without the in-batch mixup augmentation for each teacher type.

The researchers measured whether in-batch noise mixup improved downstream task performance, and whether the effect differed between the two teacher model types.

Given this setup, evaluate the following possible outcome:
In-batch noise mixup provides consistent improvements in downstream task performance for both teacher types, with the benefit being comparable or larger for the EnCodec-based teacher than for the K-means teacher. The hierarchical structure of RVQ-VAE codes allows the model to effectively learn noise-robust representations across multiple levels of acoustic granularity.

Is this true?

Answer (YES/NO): NO